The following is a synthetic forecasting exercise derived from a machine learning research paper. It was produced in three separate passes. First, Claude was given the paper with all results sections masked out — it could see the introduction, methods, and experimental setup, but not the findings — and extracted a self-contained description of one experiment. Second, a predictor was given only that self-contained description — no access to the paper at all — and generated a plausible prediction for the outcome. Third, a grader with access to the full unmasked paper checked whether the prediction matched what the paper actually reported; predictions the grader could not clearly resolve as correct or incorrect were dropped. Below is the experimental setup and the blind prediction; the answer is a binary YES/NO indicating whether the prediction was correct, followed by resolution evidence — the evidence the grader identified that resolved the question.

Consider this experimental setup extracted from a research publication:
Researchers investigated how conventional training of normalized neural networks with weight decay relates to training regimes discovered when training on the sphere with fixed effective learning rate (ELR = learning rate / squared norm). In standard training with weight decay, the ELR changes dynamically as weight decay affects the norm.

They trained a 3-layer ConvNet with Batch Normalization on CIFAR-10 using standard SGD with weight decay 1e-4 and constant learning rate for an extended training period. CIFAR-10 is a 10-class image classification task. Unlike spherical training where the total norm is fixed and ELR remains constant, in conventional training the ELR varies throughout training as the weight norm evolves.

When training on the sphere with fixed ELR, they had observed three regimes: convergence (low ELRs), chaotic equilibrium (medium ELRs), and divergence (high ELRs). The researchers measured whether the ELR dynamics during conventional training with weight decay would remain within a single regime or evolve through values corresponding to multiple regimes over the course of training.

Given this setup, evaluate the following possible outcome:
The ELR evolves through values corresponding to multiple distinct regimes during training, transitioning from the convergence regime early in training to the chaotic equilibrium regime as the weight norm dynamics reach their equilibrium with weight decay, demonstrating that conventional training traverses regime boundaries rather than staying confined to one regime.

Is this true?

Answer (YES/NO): NO